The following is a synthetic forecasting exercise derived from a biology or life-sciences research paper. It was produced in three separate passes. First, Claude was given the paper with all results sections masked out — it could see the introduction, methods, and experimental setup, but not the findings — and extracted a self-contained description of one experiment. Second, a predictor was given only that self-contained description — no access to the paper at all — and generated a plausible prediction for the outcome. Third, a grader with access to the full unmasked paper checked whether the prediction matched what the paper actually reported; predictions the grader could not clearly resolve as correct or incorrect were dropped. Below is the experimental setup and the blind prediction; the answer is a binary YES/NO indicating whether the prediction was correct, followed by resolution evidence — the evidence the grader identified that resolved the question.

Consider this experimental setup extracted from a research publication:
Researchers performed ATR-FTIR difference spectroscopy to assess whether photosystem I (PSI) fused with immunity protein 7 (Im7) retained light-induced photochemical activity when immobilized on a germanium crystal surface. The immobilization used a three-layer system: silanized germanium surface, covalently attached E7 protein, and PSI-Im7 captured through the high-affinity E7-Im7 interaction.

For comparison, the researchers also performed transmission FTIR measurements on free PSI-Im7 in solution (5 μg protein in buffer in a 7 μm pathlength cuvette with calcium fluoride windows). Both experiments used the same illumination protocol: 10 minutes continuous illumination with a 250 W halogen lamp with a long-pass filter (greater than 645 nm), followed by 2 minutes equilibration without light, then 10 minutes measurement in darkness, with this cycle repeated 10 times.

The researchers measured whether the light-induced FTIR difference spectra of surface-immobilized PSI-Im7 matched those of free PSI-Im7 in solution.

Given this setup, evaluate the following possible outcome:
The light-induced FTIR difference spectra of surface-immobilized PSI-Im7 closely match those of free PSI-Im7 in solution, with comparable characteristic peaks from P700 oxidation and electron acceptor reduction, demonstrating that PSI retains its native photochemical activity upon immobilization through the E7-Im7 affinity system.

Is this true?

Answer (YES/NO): YES